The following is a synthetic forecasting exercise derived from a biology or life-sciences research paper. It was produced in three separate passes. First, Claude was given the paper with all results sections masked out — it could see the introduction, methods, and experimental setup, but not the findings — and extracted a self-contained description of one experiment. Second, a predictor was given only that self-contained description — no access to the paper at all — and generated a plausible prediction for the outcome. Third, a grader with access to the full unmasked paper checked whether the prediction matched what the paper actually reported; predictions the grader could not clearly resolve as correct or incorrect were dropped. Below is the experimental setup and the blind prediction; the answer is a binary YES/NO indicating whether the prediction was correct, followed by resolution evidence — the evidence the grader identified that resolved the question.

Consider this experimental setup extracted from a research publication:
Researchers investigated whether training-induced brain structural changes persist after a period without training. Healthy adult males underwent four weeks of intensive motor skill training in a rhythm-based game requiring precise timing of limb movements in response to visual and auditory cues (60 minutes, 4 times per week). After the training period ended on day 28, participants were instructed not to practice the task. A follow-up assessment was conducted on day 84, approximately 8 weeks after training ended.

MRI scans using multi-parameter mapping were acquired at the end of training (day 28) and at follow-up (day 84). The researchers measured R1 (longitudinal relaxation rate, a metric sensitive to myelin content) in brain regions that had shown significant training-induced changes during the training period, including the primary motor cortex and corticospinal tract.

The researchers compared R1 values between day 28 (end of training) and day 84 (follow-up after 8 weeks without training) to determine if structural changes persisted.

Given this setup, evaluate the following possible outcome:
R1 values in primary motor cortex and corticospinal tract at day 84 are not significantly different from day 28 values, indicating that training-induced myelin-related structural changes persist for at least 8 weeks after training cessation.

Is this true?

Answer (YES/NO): YES